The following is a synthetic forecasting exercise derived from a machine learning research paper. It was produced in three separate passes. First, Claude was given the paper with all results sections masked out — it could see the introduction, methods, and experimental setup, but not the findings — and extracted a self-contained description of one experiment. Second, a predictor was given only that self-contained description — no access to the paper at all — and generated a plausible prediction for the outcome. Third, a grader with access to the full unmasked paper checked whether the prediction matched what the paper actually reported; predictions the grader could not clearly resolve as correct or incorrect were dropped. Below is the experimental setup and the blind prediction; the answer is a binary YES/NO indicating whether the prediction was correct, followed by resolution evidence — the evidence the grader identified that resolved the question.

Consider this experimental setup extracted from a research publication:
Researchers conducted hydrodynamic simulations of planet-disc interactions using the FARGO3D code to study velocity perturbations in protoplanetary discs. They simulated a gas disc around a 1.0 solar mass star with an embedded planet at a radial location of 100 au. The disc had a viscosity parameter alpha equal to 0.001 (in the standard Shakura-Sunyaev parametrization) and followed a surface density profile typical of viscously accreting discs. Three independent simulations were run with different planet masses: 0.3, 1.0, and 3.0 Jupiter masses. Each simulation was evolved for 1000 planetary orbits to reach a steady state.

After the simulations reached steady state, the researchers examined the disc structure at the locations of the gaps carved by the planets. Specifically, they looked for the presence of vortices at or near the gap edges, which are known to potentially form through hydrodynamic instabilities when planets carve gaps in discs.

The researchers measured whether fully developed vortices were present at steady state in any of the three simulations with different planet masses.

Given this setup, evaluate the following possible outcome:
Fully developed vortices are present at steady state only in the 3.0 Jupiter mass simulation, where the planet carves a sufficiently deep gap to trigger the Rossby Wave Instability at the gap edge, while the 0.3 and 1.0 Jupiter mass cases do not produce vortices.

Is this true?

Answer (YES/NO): NO